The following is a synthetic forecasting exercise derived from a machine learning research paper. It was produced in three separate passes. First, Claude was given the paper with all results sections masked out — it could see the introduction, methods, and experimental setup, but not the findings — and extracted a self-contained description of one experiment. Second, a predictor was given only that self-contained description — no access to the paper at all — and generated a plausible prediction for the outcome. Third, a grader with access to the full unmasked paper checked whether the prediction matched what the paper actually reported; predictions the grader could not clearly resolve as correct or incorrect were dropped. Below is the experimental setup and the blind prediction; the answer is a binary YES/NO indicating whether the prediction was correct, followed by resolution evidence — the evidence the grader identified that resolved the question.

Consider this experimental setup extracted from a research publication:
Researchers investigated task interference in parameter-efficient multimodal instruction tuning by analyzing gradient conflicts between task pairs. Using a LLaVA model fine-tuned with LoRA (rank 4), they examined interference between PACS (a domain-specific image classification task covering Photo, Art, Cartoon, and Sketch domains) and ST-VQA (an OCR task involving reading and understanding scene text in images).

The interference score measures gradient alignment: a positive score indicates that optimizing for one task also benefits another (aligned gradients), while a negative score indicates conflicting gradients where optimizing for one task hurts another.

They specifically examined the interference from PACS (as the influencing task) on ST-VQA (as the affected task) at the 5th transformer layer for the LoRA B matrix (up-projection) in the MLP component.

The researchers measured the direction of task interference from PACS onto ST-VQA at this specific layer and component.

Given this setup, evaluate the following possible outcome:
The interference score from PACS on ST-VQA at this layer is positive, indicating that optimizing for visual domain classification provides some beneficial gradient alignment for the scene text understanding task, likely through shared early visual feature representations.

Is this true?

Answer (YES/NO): YES